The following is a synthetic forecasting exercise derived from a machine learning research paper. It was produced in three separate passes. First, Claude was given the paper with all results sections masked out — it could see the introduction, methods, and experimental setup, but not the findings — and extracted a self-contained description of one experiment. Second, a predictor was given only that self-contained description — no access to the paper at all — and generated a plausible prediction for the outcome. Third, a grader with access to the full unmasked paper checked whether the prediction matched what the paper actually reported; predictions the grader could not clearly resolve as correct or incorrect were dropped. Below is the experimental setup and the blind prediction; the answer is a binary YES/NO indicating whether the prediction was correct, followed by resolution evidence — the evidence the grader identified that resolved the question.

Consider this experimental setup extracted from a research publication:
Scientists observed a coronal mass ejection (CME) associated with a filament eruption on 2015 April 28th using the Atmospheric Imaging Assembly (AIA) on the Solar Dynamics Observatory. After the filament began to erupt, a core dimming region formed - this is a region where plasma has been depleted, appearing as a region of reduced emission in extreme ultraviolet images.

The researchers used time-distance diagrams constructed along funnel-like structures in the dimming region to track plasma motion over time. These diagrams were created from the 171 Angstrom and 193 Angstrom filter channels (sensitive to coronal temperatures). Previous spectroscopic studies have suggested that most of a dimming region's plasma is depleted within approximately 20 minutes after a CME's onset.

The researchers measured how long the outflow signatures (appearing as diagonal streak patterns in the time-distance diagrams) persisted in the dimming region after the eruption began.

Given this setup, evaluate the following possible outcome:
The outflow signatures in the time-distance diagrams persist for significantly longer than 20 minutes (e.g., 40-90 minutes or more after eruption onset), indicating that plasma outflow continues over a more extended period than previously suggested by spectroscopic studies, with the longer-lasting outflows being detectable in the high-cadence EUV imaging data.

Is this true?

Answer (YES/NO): YES